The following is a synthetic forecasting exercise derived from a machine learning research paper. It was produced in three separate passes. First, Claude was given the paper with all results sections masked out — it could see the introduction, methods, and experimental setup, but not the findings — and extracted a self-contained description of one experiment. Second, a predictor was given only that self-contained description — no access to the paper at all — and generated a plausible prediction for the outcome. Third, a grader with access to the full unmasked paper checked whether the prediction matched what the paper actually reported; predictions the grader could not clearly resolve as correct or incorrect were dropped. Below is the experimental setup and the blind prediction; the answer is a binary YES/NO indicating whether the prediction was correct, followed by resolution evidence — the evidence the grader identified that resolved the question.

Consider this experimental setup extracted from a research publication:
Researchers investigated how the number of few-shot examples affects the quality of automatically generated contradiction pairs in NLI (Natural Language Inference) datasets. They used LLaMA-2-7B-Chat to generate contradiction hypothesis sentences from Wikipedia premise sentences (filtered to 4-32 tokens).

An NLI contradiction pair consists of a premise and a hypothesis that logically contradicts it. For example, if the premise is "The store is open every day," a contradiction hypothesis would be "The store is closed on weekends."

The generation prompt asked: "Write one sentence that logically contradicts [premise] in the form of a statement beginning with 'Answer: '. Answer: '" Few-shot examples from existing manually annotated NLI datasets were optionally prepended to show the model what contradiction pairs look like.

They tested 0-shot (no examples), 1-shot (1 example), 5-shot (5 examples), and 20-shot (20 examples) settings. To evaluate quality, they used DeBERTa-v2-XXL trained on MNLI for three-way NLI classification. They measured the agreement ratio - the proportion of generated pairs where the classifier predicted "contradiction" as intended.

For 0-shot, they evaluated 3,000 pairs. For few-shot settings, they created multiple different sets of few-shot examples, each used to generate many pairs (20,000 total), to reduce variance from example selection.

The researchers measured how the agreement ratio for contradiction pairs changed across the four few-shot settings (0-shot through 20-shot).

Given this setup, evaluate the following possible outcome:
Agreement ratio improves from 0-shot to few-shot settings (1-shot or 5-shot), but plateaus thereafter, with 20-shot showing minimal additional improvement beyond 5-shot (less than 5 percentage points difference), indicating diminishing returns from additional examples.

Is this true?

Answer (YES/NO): NO